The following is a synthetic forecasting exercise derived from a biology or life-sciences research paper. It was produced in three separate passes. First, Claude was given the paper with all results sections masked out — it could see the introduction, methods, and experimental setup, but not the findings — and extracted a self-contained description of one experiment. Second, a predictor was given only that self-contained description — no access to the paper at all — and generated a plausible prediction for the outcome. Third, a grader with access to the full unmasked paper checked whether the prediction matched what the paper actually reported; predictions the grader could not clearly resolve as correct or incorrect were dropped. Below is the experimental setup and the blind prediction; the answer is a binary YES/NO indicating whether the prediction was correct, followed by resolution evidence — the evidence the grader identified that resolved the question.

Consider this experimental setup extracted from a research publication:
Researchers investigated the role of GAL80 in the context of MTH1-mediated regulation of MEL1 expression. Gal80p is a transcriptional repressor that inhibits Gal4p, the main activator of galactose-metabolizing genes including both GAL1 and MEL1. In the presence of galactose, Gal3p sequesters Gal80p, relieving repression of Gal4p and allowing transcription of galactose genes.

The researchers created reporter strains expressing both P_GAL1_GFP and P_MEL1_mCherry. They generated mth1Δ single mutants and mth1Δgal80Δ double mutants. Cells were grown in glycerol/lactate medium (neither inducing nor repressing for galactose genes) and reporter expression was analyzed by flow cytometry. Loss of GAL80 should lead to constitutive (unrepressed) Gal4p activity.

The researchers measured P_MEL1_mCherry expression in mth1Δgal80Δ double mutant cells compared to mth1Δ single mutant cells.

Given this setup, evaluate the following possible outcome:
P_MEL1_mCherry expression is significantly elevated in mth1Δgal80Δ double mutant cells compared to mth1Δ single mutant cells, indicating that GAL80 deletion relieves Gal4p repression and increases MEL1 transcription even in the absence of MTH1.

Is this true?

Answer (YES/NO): NO